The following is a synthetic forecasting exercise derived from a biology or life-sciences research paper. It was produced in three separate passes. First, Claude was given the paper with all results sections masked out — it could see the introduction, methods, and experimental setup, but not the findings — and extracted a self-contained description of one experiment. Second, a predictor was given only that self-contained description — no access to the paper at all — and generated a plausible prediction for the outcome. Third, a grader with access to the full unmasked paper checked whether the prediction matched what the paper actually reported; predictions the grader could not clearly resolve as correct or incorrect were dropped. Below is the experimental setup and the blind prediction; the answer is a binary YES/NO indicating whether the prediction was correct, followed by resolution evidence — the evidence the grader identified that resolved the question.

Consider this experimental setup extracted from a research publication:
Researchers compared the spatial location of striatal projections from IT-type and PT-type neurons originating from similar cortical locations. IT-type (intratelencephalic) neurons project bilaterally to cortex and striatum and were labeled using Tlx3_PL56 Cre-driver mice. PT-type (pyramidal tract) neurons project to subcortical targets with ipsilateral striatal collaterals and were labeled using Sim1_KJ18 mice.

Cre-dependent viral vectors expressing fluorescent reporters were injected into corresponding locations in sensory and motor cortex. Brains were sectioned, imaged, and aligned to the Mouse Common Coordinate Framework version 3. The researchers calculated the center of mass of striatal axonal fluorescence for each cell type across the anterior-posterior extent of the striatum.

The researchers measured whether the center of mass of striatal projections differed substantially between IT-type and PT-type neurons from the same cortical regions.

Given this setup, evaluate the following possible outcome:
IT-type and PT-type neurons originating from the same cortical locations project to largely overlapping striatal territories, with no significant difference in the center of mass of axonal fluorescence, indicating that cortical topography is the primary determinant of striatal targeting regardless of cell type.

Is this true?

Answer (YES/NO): NO